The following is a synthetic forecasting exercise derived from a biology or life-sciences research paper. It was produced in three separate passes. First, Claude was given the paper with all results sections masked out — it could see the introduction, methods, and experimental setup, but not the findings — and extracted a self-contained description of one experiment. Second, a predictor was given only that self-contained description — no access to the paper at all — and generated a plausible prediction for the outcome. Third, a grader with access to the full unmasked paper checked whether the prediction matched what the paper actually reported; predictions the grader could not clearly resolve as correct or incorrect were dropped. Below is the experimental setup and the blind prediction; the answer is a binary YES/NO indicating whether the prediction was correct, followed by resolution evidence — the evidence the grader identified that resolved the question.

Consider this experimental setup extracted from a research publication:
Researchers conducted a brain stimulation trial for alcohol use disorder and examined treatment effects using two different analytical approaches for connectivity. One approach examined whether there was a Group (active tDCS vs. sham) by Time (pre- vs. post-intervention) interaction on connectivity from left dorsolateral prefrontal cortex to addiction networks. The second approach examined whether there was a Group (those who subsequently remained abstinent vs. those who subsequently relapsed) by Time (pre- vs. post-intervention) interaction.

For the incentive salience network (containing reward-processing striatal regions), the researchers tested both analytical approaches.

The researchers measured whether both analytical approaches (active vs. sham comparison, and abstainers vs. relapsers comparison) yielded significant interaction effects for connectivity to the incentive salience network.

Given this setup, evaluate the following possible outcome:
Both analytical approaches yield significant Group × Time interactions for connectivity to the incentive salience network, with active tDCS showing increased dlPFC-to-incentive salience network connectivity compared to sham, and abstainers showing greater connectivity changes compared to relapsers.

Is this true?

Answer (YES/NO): YES